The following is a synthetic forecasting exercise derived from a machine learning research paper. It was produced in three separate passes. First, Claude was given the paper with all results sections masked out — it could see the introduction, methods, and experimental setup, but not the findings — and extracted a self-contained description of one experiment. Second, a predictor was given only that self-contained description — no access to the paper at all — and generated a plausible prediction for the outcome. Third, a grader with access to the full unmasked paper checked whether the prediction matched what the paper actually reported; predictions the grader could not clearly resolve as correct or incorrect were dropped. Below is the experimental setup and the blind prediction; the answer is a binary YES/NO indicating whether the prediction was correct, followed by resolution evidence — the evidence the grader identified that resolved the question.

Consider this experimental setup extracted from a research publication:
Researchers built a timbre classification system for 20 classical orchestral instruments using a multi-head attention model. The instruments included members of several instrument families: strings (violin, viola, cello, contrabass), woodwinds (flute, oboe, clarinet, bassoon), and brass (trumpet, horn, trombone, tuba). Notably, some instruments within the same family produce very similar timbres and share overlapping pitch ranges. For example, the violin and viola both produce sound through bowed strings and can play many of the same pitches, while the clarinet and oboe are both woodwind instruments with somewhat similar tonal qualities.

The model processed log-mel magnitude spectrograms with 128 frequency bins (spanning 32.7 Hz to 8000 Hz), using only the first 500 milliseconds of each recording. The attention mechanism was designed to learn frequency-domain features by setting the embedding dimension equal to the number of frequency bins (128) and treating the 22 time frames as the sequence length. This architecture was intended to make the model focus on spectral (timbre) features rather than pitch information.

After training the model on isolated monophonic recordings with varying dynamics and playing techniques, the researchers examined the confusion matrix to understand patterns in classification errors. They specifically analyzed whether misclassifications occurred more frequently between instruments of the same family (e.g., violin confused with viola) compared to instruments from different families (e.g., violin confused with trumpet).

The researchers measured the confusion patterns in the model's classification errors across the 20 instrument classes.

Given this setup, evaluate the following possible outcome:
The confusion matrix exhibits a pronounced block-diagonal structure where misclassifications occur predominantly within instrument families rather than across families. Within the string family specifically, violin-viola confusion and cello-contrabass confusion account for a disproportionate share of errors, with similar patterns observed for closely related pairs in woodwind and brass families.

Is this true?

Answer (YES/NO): NO